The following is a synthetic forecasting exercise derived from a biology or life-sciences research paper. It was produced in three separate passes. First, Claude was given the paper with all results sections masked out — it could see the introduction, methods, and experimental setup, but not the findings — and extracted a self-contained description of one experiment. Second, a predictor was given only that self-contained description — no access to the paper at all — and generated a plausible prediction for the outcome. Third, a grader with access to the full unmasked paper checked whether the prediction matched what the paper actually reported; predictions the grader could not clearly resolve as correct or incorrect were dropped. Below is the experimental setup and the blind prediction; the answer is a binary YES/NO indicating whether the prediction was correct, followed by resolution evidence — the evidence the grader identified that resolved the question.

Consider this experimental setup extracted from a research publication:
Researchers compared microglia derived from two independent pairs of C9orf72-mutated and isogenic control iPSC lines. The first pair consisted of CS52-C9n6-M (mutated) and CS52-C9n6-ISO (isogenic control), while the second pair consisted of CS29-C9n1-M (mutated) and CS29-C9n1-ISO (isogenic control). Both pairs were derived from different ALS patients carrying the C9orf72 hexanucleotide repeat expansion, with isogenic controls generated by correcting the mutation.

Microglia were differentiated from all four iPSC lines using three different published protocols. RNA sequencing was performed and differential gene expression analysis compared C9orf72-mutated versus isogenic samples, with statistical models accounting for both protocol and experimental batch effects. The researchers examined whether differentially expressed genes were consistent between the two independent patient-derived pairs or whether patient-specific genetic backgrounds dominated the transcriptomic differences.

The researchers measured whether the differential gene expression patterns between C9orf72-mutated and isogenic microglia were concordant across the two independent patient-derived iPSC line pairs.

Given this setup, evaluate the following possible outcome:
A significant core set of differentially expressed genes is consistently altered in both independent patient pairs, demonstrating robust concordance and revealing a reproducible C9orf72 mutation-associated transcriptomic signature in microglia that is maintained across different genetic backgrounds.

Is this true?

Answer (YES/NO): NO